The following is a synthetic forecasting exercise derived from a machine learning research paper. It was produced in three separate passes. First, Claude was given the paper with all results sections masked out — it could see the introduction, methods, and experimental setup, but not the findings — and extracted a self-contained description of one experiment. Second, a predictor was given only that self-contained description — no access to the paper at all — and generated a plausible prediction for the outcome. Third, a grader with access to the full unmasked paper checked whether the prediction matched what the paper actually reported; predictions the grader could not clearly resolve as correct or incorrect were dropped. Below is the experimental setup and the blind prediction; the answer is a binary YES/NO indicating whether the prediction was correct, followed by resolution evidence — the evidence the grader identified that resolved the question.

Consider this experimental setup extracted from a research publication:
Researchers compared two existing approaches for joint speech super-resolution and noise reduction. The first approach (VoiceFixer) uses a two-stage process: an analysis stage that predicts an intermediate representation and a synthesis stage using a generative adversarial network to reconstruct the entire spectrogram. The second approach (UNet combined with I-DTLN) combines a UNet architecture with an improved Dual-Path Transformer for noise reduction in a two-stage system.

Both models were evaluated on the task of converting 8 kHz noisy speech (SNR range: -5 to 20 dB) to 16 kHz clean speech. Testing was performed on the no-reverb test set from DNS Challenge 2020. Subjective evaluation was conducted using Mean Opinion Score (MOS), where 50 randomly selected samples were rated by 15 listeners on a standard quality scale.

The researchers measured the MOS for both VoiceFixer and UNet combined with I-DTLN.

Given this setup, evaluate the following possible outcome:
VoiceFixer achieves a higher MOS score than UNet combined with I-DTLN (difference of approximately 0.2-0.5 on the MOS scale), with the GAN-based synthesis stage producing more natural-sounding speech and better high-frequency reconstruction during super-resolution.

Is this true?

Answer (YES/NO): NO